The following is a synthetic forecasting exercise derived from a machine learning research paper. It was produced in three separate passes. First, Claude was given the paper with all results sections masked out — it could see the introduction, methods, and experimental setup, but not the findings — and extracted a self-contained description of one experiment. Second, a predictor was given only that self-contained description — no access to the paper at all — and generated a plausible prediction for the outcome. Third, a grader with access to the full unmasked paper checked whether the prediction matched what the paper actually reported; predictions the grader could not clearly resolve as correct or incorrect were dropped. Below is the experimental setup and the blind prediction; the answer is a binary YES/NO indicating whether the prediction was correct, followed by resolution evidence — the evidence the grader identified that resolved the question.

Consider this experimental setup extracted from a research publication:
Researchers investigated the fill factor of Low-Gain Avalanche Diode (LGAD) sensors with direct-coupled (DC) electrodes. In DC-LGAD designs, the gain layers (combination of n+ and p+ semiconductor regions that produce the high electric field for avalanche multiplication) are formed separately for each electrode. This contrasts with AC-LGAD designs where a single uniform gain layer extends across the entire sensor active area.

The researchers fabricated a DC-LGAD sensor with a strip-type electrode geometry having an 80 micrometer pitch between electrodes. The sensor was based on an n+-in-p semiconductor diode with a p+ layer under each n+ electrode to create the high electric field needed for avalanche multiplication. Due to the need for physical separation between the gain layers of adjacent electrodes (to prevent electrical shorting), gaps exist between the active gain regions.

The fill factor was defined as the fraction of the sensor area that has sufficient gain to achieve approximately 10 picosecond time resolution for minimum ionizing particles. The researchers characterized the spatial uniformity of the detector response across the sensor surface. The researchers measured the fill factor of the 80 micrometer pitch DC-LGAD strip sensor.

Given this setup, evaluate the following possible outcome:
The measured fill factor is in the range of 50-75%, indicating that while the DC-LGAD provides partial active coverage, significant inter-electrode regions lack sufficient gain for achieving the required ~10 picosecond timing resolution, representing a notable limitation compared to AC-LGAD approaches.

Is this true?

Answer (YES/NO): NO